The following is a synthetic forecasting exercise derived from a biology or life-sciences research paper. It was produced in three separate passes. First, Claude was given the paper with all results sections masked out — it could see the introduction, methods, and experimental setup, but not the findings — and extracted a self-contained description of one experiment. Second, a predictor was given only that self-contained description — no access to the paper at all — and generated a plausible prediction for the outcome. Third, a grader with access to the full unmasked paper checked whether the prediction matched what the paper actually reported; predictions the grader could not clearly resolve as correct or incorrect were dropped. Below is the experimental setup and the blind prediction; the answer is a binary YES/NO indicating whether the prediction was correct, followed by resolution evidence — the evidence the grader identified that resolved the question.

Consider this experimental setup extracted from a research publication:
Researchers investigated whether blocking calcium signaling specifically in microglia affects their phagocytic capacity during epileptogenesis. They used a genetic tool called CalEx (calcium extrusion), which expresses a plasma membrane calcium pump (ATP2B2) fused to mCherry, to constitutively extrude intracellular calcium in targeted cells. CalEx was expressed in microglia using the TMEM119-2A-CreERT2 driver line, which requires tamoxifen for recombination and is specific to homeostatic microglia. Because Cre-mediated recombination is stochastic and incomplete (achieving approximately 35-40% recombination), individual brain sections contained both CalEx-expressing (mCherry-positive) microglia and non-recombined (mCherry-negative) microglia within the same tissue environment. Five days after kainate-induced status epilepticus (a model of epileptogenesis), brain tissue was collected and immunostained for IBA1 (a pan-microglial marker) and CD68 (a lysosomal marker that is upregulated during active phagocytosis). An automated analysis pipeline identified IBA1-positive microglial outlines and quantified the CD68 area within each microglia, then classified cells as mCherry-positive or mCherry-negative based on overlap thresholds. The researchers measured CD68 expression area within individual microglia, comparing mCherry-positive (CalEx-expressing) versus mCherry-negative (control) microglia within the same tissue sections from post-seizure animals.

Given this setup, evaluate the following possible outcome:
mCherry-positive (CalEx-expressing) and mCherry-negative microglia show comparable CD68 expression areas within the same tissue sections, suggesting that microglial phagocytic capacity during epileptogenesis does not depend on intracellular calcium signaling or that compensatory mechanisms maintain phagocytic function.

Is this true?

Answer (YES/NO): NO